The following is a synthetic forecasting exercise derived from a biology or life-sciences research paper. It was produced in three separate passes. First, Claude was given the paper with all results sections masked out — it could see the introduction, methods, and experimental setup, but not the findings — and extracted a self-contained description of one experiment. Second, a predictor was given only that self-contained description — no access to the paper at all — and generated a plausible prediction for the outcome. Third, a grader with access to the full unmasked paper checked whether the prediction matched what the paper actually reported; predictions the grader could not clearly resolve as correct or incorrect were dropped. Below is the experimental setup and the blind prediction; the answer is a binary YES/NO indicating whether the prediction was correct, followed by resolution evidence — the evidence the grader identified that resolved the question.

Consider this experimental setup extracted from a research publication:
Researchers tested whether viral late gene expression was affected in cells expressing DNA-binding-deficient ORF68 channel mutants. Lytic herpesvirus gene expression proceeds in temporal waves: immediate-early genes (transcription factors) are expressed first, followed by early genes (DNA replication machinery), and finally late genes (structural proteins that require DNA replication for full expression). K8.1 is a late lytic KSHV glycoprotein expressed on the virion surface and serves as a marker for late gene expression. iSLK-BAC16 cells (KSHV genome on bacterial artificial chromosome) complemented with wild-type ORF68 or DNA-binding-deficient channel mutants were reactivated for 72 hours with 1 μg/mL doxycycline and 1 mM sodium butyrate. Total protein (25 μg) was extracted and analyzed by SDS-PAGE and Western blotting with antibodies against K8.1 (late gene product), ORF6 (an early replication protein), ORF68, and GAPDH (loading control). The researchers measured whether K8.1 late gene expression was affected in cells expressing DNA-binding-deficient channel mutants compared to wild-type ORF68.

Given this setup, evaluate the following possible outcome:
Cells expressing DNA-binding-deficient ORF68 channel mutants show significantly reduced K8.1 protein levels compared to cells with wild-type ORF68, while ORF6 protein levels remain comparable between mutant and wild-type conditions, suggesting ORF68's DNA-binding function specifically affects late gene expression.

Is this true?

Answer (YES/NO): NO